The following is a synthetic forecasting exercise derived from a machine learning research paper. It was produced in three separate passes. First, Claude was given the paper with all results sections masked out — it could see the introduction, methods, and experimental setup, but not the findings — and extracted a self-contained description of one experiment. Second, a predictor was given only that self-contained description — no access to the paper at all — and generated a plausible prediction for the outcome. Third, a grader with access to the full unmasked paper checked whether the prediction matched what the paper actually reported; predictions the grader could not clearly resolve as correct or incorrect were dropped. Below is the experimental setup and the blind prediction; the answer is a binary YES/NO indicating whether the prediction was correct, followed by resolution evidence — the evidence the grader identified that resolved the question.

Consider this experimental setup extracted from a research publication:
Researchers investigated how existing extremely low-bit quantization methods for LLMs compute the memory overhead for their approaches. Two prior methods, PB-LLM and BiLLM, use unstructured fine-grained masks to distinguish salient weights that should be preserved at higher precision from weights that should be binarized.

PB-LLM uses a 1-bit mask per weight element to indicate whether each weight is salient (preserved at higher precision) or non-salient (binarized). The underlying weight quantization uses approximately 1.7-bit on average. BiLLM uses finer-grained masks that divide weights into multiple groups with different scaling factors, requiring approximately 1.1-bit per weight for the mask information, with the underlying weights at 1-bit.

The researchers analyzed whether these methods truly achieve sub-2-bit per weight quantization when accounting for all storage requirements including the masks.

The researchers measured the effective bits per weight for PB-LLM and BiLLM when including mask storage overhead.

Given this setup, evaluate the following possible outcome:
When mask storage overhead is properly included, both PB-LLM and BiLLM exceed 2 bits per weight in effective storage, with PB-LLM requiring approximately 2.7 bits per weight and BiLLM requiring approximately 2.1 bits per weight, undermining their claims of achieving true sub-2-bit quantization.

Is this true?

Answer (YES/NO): YES